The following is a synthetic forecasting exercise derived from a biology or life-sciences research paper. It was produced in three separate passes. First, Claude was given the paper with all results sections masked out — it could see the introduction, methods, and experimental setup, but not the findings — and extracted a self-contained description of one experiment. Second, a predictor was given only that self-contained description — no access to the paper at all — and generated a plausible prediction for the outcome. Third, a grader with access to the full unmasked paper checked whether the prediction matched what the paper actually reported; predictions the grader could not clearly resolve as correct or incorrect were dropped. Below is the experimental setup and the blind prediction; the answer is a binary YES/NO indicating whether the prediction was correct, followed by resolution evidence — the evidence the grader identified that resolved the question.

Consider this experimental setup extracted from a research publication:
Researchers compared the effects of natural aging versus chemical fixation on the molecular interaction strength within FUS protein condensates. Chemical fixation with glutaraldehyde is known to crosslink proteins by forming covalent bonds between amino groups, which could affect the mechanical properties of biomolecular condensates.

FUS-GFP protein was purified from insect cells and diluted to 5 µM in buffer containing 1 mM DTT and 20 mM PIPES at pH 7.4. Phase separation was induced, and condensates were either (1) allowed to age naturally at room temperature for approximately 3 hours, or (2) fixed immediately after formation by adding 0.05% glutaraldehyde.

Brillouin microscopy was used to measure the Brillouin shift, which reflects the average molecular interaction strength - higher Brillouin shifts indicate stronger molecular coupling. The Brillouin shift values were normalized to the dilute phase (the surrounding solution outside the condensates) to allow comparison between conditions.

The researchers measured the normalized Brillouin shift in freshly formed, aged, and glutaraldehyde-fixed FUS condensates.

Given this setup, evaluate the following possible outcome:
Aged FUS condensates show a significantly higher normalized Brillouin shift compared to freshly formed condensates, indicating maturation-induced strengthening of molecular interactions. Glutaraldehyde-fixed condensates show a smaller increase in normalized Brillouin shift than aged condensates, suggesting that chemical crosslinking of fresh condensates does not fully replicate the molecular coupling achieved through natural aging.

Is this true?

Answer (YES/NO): NO